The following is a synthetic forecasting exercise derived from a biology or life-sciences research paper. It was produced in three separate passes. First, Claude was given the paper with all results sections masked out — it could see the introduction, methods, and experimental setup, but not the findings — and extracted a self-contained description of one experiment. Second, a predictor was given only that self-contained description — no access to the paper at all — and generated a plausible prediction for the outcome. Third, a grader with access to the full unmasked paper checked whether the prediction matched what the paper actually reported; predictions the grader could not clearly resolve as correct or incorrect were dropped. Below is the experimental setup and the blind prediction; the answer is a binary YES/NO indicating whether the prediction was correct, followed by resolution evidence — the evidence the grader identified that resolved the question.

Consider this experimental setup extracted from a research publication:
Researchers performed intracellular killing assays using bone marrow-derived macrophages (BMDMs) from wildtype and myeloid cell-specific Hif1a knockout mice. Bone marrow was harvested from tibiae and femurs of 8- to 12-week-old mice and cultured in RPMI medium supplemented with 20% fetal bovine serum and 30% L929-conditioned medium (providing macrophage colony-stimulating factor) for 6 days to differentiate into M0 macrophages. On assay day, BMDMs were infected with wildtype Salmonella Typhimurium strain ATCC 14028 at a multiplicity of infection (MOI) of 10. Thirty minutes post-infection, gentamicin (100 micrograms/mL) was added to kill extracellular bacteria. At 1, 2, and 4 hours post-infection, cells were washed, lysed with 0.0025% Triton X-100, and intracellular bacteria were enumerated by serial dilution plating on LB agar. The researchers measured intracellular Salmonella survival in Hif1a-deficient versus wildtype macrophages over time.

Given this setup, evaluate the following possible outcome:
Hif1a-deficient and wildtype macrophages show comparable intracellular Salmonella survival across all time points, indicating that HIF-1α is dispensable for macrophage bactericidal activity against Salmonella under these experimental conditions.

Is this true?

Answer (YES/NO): YES